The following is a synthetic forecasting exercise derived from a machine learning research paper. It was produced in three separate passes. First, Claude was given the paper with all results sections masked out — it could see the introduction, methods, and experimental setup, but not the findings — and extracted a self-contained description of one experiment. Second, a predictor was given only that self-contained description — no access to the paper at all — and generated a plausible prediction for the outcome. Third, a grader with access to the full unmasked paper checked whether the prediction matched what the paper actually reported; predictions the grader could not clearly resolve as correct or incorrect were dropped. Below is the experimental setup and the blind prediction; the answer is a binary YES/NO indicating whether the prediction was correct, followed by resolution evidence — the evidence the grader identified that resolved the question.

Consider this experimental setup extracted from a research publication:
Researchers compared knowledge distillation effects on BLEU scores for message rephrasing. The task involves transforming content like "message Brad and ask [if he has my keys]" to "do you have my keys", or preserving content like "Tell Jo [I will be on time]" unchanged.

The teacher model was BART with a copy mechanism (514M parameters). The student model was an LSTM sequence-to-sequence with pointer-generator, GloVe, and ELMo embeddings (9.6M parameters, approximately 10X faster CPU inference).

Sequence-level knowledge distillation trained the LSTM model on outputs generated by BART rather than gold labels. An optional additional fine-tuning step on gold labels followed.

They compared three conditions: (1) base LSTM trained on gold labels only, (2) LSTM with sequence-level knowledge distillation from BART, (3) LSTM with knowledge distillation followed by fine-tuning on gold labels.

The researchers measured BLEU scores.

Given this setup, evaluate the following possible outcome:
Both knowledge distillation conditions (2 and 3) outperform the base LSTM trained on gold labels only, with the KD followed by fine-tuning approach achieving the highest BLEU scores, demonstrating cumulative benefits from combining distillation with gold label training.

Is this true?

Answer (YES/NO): NO